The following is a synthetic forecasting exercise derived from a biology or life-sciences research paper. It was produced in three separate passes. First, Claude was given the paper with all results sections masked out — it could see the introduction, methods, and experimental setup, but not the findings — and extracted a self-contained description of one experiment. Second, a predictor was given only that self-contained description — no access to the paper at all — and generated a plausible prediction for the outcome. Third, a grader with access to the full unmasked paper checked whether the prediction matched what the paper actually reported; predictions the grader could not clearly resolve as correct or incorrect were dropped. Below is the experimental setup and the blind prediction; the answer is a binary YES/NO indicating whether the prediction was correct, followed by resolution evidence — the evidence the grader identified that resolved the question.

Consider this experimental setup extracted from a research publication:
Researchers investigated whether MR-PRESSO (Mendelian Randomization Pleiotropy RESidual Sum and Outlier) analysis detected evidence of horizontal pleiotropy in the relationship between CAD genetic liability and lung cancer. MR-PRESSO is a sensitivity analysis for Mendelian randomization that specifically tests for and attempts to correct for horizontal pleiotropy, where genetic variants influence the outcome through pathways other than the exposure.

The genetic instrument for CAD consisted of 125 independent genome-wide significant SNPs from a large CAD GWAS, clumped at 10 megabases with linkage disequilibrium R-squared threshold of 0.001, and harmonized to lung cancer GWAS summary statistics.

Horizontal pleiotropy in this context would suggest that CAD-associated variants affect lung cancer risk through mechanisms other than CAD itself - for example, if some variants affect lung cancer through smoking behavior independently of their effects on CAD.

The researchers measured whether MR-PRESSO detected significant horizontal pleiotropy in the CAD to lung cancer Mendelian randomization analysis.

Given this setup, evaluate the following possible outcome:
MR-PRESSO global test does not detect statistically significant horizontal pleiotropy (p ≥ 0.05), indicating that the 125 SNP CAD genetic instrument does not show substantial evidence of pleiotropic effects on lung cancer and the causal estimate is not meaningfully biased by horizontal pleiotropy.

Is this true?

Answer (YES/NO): NO